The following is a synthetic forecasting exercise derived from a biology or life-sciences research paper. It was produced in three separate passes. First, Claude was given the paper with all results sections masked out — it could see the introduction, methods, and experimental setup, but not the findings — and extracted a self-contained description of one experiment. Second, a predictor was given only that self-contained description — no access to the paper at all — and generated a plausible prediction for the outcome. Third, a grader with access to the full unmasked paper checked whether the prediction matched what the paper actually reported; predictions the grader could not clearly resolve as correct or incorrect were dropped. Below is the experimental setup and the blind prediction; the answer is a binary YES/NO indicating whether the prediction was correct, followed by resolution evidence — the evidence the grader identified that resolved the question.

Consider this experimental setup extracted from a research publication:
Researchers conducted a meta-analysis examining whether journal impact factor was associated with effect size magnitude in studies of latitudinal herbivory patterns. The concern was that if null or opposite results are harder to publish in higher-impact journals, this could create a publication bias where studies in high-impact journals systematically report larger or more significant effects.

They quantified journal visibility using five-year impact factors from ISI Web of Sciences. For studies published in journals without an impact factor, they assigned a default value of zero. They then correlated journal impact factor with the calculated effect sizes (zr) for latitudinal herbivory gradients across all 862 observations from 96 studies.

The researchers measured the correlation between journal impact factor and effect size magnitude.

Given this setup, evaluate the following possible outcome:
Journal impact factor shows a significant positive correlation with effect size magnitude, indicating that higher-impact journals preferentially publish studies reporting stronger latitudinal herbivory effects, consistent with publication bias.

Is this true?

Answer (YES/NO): NO